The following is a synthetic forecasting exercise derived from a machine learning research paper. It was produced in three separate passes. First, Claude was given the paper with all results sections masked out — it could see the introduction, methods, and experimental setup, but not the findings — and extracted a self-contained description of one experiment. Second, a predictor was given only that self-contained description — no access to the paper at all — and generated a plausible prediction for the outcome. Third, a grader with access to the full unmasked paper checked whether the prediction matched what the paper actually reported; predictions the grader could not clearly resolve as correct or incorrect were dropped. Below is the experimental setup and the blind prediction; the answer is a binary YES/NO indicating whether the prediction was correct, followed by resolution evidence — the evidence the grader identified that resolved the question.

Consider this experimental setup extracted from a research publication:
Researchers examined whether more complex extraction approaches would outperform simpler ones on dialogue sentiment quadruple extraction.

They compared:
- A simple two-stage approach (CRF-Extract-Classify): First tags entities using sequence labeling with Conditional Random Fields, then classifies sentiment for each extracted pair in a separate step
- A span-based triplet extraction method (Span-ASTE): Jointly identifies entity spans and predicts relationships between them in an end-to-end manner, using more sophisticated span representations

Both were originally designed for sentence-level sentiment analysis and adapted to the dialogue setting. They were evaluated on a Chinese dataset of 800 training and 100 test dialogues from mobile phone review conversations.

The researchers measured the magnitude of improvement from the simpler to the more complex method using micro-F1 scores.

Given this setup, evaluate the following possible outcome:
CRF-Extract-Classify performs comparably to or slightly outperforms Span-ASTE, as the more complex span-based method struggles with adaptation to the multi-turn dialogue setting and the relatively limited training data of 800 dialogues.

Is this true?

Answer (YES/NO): NO